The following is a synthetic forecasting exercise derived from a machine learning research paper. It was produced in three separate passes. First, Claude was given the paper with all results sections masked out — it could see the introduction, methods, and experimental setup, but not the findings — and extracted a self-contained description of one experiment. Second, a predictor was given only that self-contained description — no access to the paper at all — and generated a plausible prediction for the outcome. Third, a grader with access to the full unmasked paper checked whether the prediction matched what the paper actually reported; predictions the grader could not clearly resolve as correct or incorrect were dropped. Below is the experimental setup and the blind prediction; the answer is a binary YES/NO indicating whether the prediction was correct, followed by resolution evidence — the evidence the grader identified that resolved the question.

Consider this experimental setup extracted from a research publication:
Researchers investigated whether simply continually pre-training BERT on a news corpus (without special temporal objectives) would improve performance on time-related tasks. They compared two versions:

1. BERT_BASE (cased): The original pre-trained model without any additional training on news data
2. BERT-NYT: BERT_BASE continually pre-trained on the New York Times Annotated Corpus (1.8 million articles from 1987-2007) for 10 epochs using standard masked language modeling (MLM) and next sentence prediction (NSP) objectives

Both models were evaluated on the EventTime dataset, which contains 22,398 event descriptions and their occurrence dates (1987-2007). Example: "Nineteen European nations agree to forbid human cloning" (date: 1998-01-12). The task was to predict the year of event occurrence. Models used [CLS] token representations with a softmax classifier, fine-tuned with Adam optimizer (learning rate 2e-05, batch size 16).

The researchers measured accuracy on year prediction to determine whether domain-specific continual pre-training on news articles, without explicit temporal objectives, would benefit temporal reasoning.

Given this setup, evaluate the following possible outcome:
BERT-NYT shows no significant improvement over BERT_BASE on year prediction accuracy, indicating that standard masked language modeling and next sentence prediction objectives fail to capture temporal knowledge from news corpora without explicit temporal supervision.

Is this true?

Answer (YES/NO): YES